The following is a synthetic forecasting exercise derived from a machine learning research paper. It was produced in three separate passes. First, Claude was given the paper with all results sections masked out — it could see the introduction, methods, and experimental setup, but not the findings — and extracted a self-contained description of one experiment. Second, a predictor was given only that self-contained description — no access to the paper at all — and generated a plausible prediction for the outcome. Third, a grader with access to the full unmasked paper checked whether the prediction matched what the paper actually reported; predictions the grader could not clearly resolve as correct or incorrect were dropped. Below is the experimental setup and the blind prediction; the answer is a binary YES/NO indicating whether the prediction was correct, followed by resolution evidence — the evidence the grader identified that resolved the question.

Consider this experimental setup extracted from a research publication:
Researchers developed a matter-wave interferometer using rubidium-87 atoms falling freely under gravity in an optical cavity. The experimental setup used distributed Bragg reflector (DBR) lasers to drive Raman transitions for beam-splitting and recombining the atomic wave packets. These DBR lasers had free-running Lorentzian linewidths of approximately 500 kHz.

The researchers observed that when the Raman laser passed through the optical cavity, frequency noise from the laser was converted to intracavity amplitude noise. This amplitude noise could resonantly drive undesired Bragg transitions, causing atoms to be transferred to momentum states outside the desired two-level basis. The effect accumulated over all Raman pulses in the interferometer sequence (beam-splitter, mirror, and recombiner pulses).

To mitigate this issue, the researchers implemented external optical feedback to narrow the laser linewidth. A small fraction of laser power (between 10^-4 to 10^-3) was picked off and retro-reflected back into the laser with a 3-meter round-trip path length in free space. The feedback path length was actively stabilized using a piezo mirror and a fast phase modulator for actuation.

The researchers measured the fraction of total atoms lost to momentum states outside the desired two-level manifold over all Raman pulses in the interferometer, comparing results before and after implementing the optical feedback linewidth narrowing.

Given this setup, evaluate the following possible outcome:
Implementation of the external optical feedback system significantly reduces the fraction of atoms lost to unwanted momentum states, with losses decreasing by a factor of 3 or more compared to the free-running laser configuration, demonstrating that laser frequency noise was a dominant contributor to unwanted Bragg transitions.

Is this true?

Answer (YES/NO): YES